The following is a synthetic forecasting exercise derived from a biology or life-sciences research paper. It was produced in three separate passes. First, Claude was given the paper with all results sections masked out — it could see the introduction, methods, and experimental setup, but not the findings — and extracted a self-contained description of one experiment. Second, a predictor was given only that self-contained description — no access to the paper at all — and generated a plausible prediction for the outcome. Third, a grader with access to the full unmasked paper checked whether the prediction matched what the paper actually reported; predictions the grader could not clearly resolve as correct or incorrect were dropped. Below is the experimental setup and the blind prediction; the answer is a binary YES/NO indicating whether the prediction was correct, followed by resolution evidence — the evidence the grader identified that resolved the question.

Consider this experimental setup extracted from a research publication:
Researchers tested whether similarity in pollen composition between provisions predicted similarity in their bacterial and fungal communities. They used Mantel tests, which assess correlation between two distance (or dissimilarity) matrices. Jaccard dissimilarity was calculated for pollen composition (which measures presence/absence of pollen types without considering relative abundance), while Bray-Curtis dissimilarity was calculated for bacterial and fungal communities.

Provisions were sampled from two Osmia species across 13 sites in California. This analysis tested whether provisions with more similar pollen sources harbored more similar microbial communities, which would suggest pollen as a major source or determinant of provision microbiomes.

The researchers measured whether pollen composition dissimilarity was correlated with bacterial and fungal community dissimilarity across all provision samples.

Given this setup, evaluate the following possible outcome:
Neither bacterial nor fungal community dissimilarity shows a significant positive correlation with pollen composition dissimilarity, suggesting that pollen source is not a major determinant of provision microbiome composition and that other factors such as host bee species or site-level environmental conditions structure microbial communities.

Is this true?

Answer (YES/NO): NO